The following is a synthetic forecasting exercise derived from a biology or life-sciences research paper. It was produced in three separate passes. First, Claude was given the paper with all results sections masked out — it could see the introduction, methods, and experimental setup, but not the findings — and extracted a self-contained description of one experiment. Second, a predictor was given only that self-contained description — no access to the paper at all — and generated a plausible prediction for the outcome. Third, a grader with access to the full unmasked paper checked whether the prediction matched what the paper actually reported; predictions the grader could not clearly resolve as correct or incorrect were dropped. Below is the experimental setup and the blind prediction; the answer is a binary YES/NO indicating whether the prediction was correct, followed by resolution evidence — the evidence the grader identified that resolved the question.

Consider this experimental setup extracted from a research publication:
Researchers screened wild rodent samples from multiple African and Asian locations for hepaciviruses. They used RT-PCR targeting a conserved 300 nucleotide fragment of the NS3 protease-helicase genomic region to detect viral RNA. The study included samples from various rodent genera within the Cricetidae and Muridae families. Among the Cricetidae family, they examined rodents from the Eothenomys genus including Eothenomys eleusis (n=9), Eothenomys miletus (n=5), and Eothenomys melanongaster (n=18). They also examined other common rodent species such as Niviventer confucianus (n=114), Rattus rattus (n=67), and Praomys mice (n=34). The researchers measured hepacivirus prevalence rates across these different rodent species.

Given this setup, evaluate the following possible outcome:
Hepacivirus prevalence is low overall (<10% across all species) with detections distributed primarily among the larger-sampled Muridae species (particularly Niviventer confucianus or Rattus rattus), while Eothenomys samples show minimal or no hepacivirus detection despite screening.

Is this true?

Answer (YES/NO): NO